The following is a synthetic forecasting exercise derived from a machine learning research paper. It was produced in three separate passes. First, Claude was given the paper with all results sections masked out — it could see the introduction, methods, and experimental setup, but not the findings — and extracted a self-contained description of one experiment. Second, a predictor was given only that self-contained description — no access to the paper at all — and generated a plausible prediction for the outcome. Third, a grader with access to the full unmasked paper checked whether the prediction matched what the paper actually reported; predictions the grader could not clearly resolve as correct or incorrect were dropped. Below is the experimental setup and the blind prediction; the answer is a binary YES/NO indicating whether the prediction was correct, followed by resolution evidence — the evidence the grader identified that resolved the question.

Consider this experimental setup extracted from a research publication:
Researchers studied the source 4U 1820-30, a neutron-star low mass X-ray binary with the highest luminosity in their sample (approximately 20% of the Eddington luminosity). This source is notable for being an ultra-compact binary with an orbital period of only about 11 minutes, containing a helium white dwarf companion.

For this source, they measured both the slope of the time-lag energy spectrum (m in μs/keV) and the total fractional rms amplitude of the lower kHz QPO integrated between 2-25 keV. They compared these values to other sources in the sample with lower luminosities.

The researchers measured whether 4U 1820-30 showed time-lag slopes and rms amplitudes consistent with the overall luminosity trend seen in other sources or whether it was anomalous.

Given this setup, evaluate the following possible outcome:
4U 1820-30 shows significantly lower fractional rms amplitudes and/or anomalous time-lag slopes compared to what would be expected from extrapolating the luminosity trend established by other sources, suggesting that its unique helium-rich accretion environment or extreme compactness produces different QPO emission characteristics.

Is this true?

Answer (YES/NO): NO